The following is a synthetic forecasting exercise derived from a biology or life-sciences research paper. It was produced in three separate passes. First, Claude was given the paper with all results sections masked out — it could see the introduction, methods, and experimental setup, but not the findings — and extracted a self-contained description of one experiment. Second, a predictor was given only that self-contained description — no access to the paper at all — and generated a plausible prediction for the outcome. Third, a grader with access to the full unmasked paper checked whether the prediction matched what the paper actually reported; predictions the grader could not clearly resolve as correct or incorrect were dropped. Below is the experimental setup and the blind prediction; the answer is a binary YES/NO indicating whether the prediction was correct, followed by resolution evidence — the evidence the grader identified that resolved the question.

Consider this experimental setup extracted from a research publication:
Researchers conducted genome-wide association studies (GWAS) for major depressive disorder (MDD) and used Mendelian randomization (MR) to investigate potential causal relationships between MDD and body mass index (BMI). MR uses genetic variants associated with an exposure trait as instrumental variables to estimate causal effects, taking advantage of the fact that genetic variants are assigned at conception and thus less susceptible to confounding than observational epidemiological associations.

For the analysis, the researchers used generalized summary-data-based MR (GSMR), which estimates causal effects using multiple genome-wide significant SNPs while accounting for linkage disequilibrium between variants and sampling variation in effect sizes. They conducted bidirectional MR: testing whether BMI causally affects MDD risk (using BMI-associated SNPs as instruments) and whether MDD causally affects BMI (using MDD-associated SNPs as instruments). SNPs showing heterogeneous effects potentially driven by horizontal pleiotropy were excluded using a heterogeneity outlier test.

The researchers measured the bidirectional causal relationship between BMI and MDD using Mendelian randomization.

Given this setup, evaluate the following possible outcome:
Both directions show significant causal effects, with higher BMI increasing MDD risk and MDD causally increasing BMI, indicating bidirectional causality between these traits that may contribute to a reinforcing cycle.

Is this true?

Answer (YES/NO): NO